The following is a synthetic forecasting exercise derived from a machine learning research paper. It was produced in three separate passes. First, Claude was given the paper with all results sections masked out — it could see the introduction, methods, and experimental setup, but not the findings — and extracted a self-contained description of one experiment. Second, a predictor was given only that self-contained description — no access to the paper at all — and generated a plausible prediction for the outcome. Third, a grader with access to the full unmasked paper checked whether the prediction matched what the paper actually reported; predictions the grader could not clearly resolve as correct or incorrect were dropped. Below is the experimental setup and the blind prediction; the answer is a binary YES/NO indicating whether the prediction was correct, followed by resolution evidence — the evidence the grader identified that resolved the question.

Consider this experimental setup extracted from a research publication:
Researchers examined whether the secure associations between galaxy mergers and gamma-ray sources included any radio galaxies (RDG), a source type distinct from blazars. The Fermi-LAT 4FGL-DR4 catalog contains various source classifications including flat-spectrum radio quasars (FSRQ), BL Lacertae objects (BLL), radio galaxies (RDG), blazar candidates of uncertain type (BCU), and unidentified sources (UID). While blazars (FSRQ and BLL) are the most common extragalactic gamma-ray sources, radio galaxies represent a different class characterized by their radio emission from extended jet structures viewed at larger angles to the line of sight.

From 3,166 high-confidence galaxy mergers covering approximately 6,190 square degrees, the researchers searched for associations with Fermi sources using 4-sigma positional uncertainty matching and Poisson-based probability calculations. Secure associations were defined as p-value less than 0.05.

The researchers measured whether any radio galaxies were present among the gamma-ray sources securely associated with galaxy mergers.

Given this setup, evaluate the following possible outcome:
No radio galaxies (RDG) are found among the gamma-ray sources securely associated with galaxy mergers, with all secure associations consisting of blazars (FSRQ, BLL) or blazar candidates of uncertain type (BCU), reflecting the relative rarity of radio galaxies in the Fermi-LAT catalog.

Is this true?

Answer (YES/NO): NO